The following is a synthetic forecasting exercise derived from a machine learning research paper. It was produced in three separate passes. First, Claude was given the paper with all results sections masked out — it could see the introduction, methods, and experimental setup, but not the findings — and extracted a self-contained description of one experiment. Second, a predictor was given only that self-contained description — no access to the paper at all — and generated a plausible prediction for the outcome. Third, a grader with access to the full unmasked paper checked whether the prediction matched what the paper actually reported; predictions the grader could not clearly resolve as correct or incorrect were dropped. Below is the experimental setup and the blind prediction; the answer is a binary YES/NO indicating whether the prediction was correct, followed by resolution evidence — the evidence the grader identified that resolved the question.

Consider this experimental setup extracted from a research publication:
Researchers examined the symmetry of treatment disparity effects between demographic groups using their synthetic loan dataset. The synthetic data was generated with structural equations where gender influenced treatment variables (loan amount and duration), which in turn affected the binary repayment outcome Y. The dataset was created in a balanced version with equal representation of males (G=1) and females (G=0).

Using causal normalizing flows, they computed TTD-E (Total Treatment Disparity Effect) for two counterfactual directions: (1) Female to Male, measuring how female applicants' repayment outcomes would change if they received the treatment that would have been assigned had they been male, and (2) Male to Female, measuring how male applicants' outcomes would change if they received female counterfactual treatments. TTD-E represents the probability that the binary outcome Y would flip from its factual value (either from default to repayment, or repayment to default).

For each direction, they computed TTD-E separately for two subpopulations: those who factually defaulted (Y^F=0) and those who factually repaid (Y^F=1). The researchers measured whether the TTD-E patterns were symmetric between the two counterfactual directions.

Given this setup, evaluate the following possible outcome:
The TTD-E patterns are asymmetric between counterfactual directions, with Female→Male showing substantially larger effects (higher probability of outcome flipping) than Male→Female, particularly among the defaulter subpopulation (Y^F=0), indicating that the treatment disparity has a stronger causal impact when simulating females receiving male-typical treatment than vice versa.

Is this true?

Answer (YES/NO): NO